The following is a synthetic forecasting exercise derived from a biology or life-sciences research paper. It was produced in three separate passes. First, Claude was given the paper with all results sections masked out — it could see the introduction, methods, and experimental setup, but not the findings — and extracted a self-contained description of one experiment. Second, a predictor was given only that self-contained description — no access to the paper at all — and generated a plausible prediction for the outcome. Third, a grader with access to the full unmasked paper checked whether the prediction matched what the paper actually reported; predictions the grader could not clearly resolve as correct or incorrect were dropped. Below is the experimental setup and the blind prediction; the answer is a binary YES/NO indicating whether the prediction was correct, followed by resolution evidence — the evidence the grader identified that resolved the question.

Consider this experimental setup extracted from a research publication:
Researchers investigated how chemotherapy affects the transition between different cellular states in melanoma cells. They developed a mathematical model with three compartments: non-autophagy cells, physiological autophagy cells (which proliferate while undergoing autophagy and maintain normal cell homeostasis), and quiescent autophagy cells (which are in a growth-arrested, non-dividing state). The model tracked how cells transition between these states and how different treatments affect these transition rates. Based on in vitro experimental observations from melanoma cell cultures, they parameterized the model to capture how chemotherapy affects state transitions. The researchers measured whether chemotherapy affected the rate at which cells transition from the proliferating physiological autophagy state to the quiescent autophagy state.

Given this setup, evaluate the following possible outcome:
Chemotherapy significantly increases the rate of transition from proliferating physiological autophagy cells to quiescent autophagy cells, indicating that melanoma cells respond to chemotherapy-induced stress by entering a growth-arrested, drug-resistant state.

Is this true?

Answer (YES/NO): YES